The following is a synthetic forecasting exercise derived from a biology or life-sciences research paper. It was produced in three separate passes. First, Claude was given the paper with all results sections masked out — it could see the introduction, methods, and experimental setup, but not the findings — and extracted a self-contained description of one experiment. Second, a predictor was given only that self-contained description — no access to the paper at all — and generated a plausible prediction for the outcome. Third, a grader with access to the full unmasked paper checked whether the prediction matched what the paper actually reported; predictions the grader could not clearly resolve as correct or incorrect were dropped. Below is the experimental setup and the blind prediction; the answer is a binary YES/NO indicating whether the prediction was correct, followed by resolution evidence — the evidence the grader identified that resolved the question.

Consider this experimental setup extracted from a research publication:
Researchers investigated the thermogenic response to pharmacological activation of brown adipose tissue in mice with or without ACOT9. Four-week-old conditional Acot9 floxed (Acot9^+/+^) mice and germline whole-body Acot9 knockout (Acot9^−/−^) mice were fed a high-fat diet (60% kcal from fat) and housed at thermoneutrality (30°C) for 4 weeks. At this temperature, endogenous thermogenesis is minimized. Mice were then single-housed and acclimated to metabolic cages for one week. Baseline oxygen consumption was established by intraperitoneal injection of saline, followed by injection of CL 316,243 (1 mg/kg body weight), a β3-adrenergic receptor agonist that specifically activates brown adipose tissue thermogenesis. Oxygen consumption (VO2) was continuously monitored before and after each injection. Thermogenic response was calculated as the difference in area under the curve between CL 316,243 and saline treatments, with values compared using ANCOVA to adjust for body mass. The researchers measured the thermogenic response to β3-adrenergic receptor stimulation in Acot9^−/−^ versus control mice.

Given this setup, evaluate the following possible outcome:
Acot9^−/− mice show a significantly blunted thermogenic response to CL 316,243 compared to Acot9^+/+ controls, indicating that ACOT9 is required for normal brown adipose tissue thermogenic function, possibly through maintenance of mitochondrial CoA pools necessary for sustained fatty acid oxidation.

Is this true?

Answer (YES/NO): NO